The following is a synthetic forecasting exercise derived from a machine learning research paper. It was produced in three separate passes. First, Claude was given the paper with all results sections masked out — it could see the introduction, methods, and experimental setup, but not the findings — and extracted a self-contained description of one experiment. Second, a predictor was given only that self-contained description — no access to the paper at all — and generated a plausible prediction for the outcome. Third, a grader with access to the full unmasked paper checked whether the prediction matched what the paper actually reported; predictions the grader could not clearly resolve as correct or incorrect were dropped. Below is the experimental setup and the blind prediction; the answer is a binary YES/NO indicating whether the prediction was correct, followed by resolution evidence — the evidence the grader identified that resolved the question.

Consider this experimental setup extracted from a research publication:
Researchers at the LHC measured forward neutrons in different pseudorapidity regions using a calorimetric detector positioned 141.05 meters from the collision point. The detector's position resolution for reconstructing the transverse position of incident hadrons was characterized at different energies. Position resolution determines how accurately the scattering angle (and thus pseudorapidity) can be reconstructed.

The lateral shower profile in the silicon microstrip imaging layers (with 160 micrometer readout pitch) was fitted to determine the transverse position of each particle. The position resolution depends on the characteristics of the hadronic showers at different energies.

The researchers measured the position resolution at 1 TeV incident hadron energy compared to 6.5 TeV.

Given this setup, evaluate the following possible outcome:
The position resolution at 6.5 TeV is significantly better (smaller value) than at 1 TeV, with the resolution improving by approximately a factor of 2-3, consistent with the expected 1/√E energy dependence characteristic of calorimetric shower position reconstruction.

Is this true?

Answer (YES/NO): YES